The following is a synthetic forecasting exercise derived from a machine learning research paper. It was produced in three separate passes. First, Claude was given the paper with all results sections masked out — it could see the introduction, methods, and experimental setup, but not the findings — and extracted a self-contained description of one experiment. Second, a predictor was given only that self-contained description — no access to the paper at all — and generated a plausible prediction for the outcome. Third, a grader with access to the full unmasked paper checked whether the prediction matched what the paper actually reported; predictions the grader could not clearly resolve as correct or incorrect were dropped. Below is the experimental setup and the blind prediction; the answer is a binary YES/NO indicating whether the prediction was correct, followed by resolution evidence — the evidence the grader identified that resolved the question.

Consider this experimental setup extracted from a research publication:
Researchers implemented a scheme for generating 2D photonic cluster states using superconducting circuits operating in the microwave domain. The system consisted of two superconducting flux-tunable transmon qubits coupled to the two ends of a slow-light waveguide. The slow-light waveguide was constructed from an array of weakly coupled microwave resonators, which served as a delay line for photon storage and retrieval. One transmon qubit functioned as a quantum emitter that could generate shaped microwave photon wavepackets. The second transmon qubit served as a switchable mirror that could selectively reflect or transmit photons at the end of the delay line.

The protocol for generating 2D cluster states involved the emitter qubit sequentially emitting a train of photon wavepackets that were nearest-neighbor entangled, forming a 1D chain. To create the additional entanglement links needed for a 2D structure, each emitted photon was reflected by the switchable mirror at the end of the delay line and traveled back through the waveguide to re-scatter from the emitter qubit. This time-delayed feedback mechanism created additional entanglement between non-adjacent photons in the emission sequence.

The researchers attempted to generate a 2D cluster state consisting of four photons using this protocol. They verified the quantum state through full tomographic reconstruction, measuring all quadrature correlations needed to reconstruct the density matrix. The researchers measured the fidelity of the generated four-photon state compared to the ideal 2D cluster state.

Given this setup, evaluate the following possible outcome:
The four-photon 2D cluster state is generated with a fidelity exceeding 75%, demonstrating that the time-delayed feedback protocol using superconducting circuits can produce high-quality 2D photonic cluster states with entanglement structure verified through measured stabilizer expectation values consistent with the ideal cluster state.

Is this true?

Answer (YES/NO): NO